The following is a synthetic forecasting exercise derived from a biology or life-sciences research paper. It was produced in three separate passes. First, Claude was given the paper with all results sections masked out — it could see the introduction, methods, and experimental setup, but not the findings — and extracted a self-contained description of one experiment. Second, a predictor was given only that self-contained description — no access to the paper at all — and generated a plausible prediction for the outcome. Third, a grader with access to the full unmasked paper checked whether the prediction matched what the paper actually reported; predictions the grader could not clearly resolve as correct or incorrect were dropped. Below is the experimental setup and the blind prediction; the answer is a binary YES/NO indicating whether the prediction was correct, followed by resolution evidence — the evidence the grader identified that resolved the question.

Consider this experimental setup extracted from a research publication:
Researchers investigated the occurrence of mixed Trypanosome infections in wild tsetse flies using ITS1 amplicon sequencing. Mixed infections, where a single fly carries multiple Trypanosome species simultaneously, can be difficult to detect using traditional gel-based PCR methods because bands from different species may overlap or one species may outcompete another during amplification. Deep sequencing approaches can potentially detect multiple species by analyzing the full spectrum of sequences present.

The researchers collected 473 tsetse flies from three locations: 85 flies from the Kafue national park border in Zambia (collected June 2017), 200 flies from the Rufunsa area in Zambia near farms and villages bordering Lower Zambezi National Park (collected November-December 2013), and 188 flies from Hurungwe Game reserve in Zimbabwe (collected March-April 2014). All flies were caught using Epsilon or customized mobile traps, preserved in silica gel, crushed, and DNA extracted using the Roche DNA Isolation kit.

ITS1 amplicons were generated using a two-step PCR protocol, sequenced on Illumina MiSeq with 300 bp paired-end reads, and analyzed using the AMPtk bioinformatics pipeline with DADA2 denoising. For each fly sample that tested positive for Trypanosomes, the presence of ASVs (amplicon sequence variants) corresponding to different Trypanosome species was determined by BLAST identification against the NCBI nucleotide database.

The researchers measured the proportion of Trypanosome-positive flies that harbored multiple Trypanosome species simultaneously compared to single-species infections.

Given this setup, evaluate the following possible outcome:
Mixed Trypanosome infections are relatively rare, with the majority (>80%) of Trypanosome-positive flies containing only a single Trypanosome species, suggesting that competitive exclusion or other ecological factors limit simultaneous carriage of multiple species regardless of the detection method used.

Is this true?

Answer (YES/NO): NO